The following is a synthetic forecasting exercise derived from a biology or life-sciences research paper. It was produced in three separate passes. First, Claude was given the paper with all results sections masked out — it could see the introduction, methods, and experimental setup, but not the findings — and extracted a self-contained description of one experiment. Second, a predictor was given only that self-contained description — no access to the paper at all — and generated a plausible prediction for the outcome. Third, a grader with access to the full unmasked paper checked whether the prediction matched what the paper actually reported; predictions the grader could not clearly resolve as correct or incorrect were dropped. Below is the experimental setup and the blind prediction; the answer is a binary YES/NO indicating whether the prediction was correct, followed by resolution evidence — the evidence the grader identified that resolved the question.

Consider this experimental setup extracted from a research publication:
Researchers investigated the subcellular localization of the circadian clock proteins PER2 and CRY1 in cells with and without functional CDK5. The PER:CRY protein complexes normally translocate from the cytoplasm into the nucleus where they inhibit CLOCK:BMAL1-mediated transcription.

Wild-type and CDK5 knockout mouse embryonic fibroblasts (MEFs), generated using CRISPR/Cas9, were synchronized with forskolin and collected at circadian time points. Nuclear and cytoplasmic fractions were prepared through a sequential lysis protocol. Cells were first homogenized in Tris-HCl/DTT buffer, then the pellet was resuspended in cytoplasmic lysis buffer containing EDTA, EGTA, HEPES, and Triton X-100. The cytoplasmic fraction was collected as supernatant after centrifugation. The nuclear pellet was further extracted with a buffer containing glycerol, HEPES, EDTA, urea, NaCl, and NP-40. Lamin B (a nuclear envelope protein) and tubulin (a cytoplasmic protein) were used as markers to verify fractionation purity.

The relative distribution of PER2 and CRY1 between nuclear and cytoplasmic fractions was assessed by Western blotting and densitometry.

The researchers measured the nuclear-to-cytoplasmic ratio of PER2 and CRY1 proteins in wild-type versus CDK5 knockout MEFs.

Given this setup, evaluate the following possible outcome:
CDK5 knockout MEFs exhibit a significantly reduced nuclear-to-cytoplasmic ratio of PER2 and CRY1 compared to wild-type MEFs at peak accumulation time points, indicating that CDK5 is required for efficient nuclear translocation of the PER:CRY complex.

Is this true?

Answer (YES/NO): NO